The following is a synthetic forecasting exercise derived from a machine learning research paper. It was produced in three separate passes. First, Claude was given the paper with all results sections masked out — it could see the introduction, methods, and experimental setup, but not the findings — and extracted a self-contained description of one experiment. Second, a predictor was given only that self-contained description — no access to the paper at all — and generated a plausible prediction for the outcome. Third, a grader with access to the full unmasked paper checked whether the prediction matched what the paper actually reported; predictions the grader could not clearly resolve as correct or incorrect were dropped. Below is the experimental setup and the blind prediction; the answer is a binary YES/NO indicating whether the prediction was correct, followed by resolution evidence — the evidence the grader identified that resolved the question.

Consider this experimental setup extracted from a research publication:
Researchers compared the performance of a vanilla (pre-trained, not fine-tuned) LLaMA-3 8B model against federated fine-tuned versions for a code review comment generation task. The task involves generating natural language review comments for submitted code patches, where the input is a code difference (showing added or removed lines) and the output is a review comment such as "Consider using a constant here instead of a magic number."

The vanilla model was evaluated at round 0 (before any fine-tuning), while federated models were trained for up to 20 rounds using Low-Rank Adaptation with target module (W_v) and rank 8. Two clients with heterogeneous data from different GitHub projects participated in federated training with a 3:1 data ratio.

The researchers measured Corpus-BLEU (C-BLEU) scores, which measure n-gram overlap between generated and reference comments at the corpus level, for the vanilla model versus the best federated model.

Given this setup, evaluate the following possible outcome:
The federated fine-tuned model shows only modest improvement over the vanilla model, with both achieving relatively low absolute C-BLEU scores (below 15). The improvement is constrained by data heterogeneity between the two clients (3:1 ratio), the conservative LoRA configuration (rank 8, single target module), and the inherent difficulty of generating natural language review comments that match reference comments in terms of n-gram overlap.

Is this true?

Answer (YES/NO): YES